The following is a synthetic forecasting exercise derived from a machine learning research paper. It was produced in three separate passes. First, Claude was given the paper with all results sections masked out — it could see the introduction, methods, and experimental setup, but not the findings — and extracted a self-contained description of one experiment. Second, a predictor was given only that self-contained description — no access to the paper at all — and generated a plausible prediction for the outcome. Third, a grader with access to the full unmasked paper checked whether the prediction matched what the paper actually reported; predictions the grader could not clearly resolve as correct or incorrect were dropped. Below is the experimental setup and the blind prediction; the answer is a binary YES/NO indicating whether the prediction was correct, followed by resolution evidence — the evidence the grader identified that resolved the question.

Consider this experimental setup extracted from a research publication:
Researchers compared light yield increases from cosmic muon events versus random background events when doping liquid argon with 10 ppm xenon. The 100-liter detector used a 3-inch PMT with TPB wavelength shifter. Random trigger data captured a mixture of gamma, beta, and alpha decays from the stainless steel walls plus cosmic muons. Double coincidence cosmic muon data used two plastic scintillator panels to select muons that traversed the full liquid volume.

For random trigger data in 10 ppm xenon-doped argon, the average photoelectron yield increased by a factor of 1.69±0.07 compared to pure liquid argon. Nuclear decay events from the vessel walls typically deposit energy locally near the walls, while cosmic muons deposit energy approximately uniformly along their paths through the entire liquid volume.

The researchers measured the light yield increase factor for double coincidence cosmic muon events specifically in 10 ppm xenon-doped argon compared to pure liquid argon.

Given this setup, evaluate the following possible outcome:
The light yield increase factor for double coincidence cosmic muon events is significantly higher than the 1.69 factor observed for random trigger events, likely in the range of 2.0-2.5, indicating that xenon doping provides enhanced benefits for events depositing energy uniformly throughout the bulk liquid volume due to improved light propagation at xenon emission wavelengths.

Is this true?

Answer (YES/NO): NO